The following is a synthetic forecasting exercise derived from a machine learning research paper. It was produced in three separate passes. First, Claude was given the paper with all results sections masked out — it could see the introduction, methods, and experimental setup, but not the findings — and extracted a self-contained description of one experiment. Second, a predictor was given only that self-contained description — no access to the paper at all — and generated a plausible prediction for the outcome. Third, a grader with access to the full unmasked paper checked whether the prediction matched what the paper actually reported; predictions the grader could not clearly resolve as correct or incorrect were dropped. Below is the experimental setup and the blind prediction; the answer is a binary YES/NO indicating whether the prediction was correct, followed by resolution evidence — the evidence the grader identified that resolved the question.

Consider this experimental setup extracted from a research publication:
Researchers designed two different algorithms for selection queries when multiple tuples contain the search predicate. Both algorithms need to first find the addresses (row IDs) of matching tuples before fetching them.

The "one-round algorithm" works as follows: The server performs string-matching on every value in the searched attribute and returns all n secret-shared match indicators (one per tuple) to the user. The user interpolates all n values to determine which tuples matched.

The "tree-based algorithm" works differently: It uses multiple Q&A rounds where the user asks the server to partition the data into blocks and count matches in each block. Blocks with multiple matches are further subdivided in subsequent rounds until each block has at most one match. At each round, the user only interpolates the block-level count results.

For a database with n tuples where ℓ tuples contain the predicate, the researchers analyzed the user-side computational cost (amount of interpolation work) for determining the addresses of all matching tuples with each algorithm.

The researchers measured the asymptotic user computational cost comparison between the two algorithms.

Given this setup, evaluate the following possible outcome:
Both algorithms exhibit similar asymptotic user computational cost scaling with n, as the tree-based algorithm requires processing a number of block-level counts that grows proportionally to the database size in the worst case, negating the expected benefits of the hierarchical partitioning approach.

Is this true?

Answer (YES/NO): NO